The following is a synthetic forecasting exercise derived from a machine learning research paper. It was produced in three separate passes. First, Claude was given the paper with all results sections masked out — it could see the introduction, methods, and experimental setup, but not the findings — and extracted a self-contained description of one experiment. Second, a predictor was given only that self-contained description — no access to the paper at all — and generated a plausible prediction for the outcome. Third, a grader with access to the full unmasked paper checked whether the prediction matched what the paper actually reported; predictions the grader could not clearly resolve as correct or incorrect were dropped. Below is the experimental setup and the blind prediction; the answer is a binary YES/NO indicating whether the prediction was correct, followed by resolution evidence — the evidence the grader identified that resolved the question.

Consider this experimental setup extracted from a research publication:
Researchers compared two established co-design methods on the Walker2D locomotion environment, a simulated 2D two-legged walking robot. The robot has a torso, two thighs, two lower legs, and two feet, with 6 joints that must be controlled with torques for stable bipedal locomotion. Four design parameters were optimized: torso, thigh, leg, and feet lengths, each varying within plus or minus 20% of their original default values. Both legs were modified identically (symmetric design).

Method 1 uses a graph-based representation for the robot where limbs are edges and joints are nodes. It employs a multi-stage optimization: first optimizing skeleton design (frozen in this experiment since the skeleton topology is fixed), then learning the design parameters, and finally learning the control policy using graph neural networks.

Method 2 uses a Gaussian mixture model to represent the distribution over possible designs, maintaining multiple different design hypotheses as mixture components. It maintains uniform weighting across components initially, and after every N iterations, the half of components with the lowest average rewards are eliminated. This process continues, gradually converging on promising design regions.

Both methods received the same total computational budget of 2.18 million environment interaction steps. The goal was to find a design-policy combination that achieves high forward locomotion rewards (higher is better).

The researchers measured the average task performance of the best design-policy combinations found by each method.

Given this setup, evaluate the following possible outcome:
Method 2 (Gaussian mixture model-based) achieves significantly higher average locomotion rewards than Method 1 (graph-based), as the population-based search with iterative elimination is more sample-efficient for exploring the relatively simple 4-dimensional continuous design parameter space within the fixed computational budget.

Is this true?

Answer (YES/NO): YES